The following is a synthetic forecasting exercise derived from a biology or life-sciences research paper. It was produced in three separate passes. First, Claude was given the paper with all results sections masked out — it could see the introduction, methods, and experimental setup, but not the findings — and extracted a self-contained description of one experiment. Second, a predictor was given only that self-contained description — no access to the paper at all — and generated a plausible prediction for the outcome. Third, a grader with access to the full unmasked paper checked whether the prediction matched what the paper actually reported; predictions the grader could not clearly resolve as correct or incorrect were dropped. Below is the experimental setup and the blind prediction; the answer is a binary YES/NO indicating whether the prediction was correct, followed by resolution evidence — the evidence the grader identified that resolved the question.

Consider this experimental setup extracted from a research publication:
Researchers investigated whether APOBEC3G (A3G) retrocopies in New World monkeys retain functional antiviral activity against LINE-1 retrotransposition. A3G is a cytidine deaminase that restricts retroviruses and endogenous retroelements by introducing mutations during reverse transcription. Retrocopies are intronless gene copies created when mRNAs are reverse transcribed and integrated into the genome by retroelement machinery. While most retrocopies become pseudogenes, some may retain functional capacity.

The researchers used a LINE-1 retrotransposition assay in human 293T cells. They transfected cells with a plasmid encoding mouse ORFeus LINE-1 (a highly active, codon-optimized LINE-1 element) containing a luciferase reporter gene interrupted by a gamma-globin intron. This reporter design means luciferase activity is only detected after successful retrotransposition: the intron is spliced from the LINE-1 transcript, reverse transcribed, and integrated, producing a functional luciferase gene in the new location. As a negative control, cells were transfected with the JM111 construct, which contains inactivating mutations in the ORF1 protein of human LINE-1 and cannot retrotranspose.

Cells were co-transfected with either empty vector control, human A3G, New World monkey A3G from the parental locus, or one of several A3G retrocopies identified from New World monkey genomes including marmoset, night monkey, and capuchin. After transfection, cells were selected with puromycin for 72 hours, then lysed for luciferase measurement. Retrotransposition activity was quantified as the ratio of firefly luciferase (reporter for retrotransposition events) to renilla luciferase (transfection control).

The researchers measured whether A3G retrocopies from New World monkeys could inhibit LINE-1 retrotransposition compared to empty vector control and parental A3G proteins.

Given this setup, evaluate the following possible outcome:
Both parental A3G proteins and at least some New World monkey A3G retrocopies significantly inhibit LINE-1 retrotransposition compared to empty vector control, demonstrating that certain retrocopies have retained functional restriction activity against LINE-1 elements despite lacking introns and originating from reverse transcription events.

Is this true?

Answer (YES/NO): NO